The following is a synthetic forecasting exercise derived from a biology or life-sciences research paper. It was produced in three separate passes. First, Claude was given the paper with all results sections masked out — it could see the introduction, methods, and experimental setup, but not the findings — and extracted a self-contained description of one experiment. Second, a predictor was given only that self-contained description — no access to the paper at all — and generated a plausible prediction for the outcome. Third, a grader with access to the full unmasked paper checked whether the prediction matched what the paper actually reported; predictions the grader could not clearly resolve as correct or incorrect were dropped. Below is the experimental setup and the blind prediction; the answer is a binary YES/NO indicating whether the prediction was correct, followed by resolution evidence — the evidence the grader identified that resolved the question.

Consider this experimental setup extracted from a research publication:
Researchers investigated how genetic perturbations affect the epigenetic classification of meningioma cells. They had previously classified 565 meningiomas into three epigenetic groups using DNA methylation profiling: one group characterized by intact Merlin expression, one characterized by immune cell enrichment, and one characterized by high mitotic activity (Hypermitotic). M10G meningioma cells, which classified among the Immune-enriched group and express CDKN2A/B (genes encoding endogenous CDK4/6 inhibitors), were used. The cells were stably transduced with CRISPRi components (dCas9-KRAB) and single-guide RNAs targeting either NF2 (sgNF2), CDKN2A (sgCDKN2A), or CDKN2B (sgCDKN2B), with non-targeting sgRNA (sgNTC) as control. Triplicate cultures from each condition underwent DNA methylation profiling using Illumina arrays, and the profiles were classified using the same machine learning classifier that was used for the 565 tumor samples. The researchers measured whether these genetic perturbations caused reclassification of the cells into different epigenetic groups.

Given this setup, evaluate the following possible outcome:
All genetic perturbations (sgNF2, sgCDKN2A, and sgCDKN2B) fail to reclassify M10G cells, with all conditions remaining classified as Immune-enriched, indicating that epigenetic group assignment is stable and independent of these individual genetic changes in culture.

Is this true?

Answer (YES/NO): NO